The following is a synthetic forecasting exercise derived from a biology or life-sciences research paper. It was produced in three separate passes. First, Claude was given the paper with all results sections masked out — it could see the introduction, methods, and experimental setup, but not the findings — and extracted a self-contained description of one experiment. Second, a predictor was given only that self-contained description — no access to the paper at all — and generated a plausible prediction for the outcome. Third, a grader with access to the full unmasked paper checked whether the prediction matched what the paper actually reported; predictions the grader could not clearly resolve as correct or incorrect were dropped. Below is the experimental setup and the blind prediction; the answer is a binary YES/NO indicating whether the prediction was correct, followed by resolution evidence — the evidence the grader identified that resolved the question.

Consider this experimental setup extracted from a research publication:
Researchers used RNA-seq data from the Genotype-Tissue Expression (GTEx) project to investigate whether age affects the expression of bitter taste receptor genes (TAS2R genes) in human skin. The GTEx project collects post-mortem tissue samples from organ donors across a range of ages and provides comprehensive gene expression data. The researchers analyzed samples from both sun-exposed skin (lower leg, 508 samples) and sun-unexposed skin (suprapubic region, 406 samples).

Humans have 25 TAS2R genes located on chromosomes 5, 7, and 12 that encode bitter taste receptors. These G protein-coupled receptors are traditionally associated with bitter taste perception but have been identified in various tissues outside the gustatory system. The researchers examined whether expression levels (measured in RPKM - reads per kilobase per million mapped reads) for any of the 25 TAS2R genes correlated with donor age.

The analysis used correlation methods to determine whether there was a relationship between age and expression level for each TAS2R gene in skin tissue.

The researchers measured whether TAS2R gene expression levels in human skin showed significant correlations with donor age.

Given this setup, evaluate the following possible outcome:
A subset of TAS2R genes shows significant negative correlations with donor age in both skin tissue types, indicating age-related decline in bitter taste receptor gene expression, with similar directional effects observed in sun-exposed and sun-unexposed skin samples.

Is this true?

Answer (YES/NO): NO